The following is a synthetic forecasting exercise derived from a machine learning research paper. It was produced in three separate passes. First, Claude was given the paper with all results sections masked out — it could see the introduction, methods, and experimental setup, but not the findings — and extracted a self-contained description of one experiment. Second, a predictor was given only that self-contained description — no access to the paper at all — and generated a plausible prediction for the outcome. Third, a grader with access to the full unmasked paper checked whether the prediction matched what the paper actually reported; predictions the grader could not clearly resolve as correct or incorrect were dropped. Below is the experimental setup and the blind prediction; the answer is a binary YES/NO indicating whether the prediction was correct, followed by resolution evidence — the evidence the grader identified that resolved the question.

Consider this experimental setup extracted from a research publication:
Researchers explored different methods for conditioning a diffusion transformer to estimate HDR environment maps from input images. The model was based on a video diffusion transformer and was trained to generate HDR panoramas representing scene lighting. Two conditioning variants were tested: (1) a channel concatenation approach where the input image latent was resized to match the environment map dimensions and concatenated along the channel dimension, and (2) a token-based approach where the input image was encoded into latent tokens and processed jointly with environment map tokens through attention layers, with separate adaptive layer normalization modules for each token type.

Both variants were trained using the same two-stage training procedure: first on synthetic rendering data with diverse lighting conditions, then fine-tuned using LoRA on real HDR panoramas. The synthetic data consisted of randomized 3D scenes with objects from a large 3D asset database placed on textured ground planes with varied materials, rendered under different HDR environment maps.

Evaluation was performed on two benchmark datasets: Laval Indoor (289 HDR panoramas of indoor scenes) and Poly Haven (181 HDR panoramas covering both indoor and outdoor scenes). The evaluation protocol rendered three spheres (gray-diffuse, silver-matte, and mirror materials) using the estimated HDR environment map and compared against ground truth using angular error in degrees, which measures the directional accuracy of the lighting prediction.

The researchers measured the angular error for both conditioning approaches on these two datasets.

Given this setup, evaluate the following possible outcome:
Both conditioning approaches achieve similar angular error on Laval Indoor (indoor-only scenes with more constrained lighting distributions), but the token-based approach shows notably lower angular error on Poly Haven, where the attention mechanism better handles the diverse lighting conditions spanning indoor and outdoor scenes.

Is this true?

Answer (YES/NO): NO